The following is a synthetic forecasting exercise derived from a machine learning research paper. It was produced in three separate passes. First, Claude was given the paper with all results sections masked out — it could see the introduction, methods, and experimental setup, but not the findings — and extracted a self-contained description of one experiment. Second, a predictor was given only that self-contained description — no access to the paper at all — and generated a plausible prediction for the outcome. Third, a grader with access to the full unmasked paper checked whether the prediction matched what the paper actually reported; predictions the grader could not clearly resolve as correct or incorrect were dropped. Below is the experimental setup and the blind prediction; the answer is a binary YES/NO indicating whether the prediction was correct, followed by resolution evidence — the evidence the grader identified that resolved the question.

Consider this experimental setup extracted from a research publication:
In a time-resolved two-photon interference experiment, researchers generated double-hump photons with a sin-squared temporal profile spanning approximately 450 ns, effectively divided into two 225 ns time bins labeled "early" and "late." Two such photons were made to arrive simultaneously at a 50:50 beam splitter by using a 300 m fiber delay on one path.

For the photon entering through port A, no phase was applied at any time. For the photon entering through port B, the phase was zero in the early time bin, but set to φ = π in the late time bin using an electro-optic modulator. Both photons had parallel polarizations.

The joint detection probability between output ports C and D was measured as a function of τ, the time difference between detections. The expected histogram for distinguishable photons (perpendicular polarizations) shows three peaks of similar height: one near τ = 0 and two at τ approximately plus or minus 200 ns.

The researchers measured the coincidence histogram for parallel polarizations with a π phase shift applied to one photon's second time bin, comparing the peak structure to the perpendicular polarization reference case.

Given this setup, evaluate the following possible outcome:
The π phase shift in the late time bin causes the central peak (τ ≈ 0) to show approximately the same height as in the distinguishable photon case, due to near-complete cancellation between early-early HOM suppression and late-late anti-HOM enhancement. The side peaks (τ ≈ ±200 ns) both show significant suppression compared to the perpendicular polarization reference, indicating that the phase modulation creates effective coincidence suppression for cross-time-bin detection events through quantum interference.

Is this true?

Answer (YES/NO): NO